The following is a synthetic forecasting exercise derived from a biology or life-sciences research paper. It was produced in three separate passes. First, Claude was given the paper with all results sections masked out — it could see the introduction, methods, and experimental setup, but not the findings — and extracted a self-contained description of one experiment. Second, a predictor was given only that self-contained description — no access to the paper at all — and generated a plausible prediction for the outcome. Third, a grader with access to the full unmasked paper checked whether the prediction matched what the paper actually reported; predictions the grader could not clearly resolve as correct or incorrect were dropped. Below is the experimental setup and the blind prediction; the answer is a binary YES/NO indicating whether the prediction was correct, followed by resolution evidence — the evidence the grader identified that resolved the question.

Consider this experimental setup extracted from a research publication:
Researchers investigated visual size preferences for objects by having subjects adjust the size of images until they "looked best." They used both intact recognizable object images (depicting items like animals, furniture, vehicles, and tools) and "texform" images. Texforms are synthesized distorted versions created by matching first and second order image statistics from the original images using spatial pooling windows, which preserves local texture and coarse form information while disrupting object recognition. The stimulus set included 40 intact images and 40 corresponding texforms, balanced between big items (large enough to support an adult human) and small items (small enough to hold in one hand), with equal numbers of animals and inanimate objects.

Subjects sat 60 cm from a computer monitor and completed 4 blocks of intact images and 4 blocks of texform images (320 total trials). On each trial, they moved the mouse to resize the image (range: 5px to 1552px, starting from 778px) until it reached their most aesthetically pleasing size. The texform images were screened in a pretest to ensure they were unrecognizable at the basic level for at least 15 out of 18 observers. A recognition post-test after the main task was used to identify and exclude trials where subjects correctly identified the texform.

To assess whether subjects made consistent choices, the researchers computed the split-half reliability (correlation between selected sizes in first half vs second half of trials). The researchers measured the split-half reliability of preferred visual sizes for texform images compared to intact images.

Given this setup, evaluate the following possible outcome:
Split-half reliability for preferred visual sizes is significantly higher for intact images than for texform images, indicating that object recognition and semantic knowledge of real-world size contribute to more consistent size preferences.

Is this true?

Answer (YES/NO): YES